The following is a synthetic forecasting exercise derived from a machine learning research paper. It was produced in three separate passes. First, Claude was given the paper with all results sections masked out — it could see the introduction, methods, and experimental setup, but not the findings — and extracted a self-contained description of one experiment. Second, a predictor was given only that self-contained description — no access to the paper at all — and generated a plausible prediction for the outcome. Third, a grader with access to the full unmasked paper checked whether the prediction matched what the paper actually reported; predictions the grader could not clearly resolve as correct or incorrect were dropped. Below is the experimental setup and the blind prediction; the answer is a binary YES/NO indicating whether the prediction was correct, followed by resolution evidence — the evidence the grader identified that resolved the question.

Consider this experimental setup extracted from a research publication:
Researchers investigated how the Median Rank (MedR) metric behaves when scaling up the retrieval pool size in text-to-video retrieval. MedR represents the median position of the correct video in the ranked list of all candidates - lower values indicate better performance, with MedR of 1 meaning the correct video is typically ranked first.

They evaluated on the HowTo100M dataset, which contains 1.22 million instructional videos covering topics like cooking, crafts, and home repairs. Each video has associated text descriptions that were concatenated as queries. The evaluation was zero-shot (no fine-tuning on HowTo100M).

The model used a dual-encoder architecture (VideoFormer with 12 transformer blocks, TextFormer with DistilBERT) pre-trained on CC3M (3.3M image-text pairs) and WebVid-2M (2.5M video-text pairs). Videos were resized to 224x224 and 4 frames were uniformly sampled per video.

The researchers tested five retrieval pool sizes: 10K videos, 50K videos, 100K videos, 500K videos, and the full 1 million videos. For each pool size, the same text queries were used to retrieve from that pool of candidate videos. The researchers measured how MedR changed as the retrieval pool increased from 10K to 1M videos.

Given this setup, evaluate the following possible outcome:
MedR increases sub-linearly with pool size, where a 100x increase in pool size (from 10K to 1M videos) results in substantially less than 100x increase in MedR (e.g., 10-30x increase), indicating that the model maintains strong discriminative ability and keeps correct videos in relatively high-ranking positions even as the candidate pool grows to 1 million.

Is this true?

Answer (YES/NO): NO